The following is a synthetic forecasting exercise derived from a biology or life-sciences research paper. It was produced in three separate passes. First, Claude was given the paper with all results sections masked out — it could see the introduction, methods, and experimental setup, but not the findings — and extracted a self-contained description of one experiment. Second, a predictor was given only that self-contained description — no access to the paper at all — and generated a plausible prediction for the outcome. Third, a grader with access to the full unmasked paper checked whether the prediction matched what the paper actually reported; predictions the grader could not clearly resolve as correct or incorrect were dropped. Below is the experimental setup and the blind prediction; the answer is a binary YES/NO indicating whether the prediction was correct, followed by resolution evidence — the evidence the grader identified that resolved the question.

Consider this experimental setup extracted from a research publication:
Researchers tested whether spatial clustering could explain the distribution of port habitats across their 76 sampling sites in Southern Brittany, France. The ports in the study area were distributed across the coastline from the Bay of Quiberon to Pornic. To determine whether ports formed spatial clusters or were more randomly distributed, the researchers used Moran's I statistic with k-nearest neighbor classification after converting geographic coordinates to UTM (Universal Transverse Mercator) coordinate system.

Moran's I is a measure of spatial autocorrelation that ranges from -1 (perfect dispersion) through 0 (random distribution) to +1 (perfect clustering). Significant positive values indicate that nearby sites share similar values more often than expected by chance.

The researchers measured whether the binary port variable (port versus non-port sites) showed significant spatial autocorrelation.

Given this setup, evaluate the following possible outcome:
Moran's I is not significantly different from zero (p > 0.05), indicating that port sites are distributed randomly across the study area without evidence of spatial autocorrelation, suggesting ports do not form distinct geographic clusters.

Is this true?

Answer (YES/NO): YES